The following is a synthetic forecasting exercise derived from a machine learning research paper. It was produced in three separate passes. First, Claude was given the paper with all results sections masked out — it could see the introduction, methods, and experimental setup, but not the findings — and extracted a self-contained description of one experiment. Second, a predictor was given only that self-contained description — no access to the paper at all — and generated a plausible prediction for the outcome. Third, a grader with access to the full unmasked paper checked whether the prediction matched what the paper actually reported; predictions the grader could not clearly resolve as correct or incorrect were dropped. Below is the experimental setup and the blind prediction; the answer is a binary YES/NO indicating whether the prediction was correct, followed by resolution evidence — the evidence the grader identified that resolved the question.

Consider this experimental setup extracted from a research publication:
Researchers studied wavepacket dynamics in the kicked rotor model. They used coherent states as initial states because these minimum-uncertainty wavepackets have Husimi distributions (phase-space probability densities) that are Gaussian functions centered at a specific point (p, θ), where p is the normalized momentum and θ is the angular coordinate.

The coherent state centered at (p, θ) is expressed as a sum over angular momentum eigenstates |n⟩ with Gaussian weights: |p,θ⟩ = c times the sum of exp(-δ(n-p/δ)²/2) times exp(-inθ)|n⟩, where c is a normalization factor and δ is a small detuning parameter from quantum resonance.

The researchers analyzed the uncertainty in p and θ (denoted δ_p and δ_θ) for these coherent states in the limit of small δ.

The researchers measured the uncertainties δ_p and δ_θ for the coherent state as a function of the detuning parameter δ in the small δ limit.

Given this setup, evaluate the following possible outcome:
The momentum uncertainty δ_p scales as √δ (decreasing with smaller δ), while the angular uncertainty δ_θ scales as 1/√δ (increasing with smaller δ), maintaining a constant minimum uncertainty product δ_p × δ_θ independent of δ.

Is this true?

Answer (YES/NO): NO